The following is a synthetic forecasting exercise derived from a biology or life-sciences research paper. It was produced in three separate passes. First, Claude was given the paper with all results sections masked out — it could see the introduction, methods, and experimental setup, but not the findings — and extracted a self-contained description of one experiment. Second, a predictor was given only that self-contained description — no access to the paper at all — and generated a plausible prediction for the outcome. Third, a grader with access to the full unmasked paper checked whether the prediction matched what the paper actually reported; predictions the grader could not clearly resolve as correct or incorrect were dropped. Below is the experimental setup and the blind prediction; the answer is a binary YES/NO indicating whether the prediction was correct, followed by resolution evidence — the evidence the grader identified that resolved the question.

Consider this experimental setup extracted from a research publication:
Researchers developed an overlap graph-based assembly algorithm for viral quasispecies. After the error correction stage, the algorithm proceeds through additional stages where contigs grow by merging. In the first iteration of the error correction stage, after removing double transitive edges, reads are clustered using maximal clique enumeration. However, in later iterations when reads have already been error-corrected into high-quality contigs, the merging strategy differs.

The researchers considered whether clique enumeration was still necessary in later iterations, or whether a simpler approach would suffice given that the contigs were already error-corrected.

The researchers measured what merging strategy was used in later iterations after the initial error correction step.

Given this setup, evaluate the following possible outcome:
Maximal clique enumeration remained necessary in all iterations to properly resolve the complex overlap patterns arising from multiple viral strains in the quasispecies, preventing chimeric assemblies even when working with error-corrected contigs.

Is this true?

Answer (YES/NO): NO